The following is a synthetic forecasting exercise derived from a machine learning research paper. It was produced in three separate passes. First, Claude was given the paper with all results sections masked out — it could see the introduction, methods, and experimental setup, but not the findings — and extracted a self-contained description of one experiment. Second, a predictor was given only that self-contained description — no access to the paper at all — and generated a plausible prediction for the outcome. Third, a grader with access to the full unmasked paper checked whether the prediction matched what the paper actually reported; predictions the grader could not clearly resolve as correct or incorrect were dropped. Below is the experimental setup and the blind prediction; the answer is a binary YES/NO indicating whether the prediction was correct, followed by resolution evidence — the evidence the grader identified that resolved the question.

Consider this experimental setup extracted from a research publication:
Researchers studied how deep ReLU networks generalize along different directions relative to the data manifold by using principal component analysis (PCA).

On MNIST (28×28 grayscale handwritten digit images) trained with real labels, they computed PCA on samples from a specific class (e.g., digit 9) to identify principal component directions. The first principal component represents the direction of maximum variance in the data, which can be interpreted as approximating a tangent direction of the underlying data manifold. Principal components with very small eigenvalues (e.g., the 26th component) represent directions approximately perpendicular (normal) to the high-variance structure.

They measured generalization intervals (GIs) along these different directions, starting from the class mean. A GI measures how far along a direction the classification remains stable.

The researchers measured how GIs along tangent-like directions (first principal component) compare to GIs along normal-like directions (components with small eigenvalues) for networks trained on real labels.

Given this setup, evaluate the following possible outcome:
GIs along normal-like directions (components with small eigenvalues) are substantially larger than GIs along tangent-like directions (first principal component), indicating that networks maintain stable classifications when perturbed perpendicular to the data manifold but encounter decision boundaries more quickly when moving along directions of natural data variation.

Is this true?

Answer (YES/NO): NO